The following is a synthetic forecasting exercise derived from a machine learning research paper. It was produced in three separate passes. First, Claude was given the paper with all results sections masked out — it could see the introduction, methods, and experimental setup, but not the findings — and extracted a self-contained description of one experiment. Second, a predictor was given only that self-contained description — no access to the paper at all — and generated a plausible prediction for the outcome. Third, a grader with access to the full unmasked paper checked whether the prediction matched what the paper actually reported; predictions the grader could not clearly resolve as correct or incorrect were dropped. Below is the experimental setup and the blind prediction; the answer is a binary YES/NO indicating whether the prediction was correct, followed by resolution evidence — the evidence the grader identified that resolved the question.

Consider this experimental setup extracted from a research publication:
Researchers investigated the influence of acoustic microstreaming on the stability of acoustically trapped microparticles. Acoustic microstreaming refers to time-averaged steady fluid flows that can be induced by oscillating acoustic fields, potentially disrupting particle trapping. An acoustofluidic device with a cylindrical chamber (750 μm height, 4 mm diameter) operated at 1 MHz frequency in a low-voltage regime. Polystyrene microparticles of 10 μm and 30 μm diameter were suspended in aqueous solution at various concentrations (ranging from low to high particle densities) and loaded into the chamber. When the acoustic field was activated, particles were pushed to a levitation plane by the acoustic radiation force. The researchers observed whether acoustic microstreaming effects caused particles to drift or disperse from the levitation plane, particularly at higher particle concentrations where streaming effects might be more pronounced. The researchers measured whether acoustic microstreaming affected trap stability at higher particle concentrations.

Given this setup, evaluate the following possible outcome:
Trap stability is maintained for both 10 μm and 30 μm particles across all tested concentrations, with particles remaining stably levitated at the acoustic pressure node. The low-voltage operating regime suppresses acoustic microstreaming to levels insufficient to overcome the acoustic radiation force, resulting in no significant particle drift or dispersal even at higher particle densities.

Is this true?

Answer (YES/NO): NO